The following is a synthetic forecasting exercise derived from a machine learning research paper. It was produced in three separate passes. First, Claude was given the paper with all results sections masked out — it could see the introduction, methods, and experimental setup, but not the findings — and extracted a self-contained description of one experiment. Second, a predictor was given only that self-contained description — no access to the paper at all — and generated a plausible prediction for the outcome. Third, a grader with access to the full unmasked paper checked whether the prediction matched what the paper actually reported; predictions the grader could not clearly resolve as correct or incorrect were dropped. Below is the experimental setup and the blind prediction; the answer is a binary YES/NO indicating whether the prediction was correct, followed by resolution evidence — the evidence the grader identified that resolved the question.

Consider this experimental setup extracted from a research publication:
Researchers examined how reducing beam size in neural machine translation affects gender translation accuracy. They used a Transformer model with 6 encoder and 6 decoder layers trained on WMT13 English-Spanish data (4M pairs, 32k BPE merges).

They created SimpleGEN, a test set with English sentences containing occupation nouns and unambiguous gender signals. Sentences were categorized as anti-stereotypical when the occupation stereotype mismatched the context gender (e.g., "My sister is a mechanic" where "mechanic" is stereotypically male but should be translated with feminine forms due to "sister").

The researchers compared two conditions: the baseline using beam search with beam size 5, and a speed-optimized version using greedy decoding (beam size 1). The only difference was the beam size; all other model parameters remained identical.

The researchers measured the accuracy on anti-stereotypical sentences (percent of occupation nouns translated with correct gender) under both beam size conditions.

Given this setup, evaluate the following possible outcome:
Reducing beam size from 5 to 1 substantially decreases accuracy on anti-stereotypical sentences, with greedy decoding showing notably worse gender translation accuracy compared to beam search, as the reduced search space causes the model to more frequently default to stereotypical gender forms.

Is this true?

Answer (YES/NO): NO